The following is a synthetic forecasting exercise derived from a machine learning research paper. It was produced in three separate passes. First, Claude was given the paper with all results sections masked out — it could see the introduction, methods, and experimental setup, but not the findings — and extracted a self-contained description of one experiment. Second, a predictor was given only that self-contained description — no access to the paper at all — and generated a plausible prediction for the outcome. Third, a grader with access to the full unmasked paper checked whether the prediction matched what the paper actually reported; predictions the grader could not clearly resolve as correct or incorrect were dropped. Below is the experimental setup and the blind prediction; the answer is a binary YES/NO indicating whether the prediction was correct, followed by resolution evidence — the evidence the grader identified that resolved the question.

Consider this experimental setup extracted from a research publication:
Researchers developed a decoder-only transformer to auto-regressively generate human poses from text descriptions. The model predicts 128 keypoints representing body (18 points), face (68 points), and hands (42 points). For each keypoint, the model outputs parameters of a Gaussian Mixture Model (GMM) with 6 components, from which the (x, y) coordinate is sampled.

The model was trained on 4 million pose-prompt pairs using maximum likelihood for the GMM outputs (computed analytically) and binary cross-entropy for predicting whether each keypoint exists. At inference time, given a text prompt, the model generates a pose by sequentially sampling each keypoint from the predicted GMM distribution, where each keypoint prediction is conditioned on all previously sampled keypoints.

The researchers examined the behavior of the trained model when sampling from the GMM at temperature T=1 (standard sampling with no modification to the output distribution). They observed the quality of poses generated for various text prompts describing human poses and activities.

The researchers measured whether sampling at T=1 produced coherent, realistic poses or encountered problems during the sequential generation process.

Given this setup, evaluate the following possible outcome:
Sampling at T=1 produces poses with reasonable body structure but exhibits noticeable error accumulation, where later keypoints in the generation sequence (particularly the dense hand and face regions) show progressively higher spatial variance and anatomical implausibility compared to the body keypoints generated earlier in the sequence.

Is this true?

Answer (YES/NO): NO